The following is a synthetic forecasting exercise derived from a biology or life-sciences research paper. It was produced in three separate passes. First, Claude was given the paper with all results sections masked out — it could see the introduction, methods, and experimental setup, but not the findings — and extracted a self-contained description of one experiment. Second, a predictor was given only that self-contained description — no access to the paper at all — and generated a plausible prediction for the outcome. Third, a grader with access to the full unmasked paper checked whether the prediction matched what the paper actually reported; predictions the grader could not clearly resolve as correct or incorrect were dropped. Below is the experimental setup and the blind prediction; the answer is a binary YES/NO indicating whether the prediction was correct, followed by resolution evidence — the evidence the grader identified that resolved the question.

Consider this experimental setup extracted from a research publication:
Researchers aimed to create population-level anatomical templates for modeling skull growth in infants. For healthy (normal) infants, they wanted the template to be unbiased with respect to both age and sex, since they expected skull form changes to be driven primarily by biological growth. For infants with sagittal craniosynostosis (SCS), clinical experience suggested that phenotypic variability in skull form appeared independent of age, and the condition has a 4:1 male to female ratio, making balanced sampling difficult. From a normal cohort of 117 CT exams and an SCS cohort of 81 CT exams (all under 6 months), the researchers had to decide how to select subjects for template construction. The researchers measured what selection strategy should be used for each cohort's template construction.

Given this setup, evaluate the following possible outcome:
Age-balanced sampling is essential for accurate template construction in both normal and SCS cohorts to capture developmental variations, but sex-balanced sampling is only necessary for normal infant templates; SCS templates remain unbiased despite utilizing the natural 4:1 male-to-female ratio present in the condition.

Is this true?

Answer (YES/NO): NO